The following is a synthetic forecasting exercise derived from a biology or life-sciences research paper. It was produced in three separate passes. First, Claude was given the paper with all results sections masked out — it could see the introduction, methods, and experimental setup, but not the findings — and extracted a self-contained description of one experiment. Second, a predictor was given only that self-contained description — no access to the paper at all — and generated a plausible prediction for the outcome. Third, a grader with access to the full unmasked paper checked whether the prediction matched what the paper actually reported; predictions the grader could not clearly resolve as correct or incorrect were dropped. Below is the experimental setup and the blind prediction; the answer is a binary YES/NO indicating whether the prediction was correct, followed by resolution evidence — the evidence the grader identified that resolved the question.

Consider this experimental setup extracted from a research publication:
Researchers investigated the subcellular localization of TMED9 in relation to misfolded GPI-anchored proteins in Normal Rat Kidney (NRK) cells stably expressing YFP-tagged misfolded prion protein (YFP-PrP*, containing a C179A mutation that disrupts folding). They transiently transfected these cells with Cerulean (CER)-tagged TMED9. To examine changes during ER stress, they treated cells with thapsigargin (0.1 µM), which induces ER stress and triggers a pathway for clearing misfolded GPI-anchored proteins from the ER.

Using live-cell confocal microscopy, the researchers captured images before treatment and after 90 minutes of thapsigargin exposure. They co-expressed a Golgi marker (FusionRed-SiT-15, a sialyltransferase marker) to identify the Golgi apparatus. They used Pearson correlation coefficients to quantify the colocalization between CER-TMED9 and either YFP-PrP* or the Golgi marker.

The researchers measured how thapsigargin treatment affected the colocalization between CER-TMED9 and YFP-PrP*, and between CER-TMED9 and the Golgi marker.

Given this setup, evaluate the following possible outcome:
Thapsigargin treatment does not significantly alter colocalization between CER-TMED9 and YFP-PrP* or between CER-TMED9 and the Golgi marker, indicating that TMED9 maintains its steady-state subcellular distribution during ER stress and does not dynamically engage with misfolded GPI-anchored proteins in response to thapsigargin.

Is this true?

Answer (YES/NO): NO